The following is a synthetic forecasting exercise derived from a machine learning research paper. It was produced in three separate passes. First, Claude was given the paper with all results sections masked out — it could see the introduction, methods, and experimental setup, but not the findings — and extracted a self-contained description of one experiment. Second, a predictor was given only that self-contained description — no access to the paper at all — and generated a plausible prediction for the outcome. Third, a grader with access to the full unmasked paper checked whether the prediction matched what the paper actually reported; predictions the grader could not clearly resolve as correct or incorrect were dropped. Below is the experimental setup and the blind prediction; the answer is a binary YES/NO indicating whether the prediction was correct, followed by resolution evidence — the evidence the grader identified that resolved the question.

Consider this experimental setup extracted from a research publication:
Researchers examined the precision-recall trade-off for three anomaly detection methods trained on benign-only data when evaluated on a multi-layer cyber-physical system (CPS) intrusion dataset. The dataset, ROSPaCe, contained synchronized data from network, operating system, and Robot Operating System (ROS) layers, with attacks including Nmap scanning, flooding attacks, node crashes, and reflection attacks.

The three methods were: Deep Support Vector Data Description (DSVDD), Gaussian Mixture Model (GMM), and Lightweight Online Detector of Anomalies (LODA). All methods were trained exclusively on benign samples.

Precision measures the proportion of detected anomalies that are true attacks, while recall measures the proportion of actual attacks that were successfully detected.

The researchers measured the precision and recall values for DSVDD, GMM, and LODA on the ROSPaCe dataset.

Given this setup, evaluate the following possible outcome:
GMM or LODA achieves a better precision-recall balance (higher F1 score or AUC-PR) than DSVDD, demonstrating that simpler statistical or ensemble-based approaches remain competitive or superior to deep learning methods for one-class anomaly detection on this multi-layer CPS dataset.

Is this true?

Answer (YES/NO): YES